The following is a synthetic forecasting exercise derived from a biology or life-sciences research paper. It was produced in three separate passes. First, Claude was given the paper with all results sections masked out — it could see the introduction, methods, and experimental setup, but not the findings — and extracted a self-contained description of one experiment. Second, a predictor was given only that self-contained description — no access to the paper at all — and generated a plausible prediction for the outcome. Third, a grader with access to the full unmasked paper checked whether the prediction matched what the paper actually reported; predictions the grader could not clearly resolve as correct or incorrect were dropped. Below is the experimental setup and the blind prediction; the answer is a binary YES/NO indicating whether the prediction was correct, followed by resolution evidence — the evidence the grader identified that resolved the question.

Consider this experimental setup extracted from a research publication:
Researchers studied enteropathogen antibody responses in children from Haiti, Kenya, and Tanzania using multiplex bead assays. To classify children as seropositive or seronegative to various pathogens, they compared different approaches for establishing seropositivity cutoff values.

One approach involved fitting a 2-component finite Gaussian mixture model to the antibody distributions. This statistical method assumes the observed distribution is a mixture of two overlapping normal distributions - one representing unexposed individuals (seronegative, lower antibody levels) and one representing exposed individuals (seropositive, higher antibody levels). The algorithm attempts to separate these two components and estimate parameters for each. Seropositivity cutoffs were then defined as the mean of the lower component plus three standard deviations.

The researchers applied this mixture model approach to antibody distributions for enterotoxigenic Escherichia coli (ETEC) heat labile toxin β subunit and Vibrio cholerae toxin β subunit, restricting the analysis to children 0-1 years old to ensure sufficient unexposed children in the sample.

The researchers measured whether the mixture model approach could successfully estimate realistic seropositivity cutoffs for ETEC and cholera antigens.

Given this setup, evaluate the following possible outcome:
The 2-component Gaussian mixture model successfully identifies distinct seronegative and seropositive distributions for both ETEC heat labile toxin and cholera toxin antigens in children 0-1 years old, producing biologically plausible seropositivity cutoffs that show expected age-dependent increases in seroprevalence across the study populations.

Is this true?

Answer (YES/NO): NO